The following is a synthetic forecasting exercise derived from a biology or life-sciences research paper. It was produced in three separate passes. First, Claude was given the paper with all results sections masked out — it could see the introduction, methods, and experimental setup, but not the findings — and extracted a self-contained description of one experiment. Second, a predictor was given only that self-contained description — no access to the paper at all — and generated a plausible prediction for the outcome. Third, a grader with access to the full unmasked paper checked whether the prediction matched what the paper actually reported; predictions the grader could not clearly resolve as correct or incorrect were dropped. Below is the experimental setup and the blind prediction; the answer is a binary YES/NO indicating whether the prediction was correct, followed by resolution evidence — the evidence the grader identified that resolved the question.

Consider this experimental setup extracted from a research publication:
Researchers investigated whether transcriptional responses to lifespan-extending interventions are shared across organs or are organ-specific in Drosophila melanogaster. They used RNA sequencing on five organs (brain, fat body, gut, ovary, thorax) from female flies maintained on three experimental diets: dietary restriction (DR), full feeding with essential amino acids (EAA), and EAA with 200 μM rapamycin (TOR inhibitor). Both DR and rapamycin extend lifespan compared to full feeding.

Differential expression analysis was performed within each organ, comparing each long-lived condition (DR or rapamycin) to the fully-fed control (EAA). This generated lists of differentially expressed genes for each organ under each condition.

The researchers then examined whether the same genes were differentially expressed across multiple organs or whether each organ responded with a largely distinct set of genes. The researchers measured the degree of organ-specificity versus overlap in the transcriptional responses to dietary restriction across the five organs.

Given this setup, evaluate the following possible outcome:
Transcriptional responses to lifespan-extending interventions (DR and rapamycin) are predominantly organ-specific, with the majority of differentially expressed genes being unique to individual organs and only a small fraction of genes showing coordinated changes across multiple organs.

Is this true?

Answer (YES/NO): YES